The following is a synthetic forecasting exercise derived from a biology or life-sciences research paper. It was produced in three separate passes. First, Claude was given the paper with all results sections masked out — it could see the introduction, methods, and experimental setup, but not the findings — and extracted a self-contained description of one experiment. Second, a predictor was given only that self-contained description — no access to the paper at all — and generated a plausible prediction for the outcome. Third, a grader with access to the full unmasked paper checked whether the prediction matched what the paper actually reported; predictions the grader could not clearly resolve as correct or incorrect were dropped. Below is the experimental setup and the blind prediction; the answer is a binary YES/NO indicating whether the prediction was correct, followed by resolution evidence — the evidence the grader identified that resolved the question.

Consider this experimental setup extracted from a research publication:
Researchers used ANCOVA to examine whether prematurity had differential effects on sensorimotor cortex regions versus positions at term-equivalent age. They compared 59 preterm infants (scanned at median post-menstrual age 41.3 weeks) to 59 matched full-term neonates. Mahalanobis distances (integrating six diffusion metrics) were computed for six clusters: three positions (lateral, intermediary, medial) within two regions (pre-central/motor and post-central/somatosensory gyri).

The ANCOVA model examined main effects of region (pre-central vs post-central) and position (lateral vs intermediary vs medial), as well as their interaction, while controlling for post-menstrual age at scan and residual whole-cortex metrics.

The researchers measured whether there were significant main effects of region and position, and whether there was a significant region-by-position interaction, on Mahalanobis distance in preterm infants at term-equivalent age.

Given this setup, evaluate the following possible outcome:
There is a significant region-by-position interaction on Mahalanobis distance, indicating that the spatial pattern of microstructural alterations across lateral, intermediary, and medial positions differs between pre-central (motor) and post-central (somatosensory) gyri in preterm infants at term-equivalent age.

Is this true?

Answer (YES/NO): NO